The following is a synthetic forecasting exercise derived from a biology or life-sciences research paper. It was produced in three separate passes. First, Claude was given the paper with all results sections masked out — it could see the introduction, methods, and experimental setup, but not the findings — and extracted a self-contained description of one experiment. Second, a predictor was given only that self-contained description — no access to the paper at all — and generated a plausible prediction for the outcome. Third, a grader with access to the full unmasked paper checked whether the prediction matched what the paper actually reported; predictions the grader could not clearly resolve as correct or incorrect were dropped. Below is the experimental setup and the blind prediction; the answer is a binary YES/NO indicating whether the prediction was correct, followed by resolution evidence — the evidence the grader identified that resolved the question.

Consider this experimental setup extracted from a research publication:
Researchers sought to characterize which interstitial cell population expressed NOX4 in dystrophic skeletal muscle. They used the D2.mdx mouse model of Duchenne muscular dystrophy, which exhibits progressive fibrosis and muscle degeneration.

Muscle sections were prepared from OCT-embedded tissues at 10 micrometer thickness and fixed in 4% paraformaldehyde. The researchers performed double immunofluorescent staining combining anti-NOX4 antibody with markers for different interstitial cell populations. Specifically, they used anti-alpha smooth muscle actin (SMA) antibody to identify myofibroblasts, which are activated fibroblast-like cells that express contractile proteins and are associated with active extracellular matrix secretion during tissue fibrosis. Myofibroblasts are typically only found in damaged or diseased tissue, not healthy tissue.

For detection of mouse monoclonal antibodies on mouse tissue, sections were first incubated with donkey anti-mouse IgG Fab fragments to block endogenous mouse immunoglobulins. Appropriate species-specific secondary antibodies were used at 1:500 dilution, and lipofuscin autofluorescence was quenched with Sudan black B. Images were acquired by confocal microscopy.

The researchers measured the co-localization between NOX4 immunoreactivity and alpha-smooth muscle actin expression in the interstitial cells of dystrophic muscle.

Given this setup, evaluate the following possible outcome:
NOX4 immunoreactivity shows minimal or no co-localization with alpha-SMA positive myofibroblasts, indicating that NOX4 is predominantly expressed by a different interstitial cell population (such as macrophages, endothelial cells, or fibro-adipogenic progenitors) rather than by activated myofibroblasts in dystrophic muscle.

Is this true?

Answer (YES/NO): NO